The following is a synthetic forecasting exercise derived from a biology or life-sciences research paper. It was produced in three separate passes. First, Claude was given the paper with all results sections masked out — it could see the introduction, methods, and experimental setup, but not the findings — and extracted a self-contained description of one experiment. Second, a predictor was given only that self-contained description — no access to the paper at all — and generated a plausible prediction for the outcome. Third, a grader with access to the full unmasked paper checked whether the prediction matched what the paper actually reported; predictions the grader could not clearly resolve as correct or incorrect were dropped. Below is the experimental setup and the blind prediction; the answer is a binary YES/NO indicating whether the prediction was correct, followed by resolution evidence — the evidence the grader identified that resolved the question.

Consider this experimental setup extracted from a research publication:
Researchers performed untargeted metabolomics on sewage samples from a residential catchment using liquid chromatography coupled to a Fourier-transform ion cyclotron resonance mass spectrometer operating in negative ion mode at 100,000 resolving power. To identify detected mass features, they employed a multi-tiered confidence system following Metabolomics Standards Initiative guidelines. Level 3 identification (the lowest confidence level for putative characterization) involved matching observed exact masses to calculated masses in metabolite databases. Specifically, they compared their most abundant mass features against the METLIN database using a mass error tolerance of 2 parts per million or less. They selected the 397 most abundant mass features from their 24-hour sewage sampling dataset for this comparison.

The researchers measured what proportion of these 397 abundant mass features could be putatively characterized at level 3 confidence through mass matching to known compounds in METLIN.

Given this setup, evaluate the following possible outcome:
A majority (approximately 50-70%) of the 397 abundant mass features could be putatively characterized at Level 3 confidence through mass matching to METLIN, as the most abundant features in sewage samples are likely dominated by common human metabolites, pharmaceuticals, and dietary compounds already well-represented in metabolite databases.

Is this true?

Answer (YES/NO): NO